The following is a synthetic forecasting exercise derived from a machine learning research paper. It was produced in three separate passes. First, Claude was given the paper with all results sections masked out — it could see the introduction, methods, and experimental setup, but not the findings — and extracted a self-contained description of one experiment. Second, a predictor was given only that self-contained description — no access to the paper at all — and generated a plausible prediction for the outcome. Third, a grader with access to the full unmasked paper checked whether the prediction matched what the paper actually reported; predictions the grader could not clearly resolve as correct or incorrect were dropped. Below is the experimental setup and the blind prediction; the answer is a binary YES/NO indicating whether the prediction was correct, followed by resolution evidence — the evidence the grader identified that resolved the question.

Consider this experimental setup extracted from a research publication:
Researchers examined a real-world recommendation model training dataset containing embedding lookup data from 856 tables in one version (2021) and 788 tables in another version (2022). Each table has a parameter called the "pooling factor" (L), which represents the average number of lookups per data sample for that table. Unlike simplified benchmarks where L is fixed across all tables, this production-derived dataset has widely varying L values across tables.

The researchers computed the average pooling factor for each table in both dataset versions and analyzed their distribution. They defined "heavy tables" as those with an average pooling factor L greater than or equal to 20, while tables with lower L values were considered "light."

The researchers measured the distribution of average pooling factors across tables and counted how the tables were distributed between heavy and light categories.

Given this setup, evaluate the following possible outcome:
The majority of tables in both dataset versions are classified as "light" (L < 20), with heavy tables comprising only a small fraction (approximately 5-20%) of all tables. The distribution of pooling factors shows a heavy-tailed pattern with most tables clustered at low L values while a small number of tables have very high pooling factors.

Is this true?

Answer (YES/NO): NO